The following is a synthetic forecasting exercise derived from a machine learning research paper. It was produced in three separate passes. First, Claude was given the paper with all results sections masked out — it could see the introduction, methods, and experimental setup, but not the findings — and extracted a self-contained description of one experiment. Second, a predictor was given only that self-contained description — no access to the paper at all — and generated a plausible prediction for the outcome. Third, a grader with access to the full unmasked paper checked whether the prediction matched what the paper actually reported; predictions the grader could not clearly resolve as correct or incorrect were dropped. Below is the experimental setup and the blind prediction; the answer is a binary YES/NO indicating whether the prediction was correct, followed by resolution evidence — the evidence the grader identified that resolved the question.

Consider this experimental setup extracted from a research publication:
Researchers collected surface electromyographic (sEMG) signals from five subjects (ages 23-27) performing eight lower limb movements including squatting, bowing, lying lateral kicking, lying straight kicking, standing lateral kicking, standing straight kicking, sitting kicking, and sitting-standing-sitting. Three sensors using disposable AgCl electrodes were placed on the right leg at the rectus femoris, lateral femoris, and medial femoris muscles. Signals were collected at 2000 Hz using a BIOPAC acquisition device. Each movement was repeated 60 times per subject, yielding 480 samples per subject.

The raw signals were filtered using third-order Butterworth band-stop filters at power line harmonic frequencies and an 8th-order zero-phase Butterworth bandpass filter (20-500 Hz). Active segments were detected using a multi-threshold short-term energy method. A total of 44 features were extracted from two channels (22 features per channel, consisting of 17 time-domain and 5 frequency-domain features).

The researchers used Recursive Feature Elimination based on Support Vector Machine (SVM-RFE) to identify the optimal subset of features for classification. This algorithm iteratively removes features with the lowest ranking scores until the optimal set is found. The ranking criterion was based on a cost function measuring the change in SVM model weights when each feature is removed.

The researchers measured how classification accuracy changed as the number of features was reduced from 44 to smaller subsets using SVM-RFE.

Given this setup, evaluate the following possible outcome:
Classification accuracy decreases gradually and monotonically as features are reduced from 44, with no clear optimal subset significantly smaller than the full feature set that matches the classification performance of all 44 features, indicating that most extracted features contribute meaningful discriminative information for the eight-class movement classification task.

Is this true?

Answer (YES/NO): NO